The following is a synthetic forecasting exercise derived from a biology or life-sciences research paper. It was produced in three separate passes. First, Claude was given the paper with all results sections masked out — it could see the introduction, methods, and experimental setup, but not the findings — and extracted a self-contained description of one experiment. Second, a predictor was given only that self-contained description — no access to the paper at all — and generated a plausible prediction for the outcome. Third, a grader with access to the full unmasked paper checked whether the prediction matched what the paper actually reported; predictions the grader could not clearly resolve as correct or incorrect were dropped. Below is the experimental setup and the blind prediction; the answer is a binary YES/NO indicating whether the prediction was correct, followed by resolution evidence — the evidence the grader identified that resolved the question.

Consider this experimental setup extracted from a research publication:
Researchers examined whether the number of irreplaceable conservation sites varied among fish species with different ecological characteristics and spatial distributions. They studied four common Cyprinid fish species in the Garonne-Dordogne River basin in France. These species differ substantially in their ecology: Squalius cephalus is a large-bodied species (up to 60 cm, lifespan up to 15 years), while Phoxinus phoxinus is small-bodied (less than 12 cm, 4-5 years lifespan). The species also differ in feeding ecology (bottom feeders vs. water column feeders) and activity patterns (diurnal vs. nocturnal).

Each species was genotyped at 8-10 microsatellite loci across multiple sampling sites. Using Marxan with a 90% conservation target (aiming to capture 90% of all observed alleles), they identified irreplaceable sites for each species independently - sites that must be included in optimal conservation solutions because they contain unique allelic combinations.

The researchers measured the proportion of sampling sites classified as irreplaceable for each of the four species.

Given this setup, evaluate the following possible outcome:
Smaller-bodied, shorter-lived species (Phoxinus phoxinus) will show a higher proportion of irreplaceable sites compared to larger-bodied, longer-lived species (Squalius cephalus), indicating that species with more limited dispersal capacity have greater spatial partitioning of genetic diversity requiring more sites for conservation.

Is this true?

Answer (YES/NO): YES